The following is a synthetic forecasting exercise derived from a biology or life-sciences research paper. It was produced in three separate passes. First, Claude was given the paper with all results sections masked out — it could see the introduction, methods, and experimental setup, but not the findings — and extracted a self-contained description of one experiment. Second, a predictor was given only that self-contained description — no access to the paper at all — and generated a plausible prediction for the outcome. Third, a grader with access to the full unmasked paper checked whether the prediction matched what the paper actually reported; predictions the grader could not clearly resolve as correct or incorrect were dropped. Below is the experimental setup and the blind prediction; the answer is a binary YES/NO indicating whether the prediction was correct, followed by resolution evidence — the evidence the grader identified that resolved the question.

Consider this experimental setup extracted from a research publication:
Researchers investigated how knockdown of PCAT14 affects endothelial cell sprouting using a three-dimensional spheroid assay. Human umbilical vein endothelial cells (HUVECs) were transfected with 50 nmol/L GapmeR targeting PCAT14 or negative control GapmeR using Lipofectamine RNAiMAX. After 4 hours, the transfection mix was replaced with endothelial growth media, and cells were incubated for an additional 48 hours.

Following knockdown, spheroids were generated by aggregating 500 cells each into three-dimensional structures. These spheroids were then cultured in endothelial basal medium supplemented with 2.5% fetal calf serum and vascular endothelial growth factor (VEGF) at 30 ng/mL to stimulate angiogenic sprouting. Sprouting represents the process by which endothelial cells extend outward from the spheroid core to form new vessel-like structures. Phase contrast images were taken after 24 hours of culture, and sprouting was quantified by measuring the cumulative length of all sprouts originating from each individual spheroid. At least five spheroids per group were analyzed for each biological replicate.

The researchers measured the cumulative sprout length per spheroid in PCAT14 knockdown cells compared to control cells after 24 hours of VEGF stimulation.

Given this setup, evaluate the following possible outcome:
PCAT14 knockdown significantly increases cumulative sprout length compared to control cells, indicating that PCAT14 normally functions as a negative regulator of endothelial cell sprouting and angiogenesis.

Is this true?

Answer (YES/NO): NO